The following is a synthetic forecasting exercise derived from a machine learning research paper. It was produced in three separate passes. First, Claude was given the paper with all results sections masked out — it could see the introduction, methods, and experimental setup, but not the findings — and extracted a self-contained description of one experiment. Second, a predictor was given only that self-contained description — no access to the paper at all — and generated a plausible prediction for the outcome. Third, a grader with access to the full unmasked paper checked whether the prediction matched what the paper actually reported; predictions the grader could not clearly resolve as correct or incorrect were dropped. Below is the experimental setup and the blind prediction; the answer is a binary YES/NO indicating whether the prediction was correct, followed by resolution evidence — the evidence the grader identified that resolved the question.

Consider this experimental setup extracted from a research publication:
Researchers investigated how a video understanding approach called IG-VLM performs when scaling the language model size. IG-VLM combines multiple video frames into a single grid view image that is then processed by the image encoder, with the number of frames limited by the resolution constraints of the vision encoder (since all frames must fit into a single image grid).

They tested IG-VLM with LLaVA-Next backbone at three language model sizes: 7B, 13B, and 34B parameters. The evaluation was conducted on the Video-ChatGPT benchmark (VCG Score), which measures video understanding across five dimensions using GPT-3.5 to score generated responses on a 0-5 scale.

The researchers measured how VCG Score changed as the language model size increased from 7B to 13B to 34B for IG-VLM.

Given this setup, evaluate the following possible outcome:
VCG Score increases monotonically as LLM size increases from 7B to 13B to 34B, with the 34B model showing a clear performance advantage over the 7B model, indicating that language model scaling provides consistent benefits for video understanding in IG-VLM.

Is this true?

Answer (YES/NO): NO